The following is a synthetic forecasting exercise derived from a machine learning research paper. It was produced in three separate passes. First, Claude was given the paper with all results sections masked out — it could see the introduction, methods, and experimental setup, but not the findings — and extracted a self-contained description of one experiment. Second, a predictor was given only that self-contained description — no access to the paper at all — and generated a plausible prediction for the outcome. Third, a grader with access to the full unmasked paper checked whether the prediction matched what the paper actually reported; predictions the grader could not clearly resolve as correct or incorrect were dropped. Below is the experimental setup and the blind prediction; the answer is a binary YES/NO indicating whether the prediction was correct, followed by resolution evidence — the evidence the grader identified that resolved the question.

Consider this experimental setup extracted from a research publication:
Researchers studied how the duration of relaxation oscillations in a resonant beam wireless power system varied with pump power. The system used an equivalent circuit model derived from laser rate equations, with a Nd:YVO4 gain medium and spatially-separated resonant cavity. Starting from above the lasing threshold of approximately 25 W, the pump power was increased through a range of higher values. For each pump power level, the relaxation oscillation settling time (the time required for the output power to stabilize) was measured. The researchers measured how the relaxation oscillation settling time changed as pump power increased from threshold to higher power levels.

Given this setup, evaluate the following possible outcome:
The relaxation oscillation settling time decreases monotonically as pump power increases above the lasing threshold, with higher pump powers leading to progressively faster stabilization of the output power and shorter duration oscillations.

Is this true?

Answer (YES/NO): YES